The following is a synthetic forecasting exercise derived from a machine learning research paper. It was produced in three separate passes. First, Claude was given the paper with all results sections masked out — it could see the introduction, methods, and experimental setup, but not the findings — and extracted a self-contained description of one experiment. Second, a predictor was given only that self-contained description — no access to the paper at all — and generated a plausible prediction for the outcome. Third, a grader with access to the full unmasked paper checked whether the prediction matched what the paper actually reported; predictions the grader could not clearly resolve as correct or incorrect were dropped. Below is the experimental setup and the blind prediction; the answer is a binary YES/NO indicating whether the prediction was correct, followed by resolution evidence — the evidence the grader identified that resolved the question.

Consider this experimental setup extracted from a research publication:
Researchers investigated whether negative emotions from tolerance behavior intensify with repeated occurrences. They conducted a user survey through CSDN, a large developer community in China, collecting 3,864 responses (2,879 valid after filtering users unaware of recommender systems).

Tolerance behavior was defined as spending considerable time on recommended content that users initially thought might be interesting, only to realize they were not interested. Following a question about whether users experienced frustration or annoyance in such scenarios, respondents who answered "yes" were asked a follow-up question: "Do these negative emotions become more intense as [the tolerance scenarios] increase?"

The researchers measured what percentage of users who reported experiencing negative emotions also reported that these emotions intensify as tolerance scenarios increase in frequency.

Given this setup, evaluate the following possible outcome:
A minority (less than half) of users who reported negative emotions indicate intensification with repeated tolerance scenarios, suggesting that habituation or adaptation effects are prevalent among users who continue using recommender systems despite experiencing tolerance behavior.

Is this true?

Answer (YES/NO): NO